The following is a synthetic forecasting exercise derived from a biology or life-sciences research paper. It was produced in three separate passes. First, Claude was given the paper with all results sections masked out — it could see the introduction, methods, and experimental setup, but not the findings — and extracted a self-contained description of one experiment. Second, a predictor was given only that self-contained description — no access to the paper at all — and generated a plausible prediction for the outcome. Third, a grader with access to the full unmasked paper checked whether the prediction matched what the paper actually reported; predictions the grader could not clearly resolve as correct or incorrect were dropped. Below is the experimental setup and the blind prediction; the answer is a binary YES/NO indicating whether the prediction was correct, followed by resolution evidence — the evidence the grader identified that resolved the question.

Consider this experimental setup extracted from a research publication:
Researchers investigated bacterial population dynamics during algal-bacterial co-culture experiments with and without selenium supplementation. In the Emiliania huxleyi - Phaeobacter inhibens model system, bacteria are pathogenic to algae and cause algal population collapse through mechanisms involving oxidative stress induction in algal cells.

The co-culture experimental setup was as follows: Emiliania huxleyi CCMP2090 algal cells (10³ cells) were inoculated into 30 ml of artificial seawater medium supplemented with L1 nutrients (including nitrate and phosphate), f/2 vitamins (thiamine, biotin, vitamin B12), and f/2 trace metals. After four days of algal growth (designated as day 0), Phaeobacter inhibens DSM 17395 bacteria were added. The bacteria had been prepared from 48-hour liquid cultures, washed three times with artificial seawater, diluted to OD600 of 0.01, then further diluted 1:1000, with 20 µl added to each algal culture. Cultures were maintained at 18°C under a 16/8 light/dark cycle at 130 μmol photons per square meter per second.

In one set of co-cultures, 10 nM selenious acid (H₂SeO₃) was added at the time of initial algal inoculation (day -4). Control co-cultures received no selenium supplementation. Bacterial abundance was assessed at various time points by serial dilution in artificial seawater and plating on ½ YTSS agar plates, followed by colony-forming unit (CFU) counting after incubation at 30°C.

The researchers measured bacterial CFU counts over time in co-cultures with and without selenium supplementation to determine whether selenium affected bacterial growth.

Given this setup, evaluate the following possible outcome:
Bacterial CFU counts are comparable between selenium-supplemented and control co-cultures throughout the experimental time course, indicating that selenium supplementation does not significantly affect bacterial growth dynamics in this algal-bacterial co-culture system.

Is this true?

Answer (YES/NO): YES